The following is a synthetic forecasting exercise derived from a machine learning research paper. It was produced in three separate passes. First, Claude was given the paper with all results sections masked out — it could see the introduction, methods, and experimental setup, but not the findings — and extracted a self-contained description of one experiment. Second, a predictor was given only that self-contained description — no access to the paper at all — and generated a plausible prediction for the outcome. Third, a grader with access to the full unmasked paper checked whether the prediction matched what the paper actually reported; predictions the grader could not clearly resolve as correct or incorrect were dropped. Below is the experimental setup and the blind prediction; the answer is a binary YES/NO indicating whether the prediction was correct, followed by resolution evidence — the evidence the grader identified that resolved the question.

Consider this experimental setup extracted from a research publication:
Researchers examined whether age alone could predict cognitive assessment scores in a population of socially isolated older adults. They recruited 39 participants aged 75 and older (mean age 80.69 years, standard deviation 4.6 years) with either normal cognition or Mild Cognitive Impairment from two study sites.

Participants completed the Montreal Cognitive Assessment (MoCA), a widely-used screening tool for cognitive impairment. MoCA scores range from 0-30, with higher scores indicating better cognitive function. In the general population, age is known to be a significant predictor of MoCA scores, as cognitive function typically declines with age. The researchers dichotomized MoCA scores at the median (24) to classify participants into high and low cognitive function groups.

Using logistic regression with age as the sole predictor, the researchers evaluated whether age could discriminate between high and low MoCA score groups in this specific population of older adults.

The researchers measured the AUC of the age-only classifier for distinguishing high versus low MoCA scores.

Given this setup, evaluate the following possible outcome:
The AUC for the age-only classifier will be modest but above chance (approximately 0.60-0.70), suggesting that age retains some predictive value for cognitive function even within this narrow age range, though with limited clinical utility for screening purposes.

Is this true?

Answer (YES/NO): NO